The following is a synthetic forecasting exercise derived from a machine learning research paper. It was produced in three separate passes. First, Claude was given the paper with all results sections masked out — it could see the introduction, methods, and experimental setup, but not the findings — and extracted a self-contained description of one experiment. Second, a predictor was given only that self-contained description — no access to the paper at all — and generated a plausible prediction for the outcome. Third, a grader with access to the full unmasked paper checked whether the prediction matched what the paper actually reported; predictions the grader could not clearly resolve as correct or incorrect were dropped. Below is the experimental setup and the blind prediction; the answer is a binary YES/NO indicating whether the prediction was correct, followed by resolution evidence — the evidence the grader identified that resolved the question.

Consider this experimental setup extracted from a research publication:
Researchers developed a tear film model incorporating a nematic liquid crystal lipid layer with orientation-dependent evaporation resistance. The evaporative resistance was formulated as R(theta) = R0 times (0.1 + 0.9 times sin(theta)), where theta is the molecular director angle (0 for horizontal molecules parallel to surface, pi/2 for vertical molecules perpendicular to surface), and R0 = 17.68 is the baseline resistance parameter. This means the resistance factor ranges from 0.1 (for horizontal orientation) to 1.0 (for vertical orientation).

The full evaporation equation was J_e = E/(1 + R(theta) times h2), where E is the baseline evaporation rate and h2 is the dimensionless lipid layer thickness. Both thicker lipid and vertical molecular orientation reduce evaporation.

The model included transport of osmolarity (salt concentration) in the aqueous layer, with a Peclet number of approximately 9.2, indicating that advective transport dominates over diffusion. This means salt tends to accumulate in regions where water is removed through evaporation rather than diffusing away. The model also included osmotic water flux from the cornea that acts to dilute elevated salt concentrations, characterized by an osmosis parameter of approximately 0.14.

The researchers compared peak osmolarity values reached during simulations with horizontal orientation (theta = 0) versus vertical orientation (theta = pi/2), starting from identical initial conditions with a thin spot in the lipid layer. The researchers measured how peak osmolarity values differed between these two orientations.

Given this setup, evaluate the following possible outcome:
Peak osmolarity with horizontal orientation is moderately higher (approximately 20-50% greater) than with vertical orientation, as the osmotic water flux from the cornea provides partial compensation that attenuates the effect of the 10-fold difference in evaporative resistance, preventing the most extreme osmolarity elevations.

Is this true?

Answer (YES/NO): NO